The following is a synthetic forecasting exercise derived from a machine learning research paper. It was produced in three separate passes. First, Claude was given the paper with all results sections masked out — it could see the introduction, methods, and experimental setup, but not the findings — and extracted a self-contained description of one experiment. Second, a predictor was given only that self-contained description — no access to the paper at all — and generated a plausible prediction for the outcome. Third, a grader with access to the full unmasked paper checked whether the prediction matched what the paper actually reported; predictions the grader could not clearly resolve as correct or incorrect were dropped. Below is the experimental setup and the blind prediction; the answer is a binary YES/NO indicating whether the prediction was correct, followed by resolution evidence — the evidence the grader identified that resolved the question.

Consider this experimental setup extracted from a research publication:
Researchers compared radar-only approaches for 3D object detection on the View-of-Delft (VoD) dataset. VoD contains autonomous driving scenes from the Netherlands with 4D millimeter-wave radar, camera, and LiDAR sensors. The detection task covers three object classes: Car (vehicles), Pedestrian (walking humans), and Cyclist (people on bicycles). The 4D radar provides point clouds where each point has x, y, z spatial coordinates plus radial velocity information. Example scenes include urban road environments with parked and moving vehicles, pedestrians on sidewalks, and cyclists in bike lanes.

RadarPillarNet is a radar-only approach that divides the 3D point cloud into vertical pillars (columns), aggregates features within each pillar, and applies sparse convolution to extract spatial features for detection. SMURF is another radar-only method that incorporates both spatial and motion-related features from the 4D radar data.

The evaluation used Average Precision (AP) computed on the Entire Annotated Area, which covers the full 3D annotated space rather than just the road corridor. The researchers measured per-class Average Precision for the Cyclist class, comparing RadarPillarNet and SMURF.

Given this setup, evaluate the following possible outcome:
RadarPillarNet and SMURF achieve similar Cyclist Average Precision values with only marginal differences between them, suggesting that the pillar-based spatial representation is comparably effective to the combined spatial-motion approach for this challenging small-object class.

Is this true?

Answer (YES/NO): NO